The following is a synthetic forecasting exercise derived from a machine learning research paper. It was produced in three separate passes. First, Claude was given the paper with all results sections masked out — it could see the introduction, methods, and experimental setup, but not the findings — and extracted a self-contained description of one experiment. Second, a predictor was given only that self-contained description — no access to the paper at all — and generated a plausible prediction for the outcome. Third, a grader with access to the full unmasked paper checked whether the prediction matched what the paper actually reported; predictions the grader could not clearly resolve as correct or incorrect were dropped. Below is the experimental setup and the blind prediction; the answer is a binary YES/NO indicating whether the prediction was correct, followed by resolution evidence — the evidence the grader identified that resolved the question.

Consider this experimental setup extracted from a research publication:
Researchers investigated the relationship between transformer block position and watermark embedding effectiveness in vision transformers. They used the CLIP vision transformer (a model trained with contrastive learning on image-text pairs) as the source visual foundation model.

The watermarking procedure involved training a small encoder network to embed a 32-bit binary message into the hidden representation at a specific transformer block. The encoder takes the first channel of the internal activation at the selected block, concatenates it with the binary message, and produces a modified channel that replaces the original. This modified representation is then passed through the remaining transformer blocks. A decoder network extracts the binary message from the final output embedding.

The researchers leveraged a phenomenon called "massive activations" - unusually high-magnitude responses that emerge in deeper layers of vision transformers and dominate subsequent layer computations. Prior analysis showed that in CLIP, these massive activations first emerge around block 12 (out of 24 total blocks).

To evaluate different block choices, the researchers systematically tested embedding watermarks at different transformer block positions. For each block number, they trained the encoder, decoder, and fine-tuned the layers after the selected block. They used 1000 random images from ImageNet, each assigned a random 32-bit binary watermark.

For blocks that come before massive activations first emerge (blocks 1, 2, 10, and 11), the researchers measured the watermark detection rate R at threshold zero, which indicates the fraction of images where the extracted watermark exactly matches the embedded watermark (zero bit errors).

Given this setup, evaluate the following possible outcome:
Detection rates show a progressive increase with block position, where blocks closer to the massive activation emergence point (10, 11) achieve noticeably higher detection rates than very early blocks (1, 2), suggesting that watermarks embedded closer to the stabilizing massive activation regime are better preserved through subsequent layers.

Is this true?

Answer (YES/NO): NO